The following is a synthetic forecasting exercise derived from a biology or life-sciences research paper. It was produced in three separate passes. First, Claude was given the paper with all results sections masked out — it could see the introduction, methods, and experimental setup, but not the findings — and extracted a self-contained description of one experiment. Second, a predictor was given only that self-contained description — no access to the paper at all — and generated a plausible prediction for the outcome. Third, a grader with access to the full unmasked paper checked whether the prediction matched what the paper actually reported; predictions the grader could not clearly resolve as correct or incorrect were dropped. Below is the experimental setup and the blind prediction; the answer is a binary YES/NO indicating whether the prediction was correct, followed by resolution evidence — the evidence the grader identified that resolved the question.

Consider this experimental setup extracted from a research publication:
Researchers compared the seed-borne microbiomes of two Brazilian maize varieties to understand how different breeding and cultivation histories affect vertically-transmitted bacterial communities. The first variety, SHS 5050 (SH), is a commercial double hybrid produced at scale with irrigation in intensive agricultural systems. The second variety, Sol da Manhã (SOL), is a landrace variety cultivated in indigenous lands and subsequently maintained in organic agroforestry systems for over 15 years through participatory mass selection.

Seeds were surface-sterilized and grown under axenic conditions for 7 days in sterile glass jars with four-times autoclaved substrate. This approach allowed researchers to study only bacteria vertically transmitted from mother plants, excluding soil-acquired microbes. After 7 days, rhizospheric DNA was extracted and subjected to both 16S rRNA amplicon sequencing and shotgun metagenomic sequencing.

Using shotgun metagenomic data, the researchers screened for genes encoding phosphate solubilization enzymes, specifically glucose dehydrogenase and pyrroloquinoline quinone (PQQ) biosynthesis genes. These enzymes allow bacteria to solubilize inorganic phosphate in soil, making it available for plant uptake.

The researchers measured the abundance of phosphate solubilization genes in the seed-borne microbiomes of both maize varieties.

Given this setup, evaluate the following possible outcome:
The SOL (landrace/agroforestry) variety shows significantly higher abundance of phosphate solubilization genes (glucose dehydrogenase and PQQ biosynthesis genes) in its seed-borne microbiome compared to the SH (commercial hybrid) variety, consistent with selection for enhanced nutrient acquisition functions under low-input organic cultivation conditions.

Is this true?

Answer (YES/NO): NO